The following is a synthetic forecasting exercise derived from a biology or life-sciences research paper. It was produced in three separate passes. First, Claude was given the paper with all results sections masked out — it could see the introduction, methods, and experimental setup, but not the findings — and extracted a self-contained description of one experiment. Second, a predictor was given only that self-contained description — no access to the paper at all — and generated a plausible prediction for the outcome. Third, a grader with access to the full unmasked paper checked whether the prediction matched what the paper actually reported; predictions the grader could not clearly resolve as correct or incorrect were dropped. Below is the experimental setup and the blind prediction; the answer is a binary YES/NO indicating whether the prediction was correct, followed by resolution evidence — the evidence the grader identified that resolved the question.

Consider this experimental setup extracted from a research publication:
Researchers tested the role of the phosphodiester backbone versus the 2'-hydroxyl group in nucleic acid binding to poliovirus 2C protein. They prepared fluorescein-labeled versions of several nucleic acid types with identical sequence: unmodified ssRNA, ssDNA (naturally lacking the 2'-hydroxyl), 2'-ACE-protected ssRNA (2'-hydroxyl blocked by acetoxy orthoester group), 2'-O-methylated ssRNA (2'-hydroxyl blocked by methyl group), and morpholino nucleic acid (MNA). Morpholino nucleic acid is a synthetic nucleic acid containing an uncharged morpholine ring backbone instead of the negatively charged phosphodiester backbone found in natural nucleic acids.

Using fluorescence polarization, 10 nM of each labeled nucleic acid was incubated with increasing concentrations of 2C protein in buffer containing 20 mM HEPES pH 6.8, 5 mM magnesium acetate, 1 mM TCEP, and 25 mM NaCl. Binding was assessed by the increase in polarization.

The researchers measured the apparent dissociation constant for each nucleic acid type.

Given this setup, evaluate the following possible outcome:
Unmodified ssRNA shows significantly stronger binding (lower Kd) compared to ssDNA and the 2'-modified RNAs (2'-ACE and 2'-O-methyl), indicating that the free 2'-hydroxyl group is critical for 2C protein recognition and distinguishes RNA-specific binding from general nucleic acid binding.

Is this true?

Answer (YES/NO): NO